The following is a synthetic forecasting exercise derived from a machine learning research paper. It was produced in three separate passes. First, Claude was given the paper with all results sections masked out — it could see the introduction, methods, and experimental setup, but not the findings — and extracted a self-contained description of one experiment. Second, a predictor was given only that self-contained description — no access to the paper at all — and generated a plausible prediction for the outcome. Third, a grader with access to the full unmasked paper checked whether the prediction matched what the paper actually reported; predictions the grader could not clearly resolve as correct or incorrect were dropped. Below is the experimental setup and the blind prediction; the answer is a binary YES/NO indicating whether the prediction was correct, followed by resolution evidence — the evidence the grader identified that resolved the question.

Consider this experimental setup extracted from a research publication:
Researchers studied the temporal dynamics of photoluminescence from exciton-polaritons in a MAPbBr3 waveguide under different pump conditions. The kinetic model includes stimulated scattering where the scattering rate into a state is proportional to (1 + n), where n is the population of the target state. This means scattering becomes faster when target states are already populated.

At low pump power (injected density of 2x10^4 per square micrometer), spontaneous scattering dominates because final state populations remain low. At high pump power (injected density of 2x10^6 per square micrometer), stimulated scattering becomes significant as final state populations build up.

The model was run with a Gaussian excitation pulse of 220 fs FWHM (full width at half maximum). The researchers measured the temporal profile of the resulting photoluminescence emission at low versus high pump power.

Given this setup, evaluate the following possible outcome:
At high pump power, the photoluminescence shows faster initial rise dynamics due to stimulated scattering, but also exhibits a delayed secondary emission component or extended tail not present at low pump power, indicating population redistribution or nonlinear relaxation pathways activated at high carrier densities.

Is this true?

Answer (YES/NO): NO